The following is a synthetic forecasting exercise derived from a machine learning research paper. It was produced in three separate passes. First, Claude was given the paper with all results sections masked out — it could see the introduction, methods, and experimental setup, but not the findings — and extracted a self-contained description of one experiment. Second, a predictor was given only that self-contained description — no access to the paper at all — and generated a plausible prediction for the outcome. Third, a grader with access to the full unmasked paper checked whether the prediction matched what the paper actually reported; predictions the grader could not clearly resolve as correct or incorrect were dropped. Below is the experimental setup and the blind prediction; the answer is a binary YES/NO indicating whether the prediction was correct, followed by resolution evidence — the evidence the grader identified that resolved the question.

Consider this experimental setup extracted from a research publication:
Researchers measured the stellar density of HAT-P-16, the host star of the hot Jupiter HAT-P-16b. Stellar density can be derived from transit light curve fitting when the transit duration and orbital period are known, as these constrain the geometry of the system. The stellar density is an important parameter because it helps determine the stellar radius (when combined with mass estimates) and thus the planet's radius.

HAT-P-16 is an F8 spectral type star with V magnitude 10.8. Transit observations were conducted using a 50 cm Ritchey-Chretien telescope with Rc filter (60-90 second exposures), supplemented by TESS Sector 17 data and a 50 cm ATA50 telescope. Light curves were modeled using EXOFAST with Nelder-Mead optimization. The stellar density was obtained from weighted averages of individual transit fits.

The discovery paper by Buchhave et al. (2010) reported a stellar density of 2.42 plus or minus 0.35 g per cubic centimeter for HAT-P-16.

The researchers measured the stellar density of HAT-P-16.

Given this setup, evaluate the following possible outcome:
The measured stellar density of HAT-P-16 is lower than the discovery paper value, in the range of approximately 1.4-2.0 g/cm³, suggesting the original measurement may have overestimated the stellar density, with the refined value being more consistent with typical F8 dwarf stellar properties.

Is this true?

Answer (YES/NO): NO